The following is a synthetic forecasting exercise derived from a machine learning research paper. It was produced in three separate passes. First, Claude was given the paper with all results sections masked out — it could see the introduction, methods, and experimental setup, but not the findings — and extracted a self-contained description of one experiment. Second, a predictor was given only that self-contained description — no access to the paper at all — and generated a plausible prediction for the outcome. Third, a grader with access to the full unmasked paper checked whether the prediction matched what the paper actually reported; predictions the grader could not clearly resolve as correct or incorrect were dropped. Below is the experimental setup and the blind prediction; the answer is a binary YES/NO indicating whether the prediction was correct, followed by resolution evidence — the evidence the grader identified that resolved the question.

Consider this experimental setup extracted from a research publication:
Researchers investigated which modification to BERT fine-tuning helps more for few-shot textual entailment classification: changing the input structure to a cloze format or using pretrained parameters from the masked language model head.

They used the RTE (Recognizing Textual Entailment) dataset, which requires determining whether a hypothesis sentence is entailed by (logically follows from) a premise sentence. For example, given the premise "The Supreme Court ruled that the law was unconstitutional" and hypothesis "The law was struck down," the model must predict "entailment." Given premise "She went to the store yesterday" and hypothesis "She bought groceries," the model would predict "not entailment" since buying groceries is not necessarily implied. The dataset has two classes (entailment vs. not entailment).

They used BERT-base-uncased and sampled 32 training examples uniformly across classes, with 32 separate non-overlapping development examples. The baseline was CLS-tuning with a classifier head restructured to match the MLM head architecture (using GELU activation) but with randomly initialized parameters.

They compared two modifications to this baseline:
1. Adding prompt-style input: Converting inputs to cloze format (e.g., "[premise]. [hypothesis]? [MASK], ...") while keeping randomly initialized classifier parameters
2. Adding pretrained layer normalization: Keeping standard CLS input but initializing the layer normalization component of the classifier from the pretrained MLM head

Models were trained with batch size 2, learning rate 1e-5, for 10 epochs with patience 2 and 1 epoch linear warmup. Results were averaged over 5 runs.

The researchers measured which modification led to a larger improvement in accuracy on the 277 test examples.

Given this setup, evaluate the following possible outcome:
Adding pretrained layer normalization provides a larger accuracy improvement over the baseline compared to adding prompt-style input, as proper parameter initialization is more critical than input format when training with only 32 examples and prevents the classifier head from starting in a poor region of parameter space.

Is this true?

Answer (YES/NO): YES